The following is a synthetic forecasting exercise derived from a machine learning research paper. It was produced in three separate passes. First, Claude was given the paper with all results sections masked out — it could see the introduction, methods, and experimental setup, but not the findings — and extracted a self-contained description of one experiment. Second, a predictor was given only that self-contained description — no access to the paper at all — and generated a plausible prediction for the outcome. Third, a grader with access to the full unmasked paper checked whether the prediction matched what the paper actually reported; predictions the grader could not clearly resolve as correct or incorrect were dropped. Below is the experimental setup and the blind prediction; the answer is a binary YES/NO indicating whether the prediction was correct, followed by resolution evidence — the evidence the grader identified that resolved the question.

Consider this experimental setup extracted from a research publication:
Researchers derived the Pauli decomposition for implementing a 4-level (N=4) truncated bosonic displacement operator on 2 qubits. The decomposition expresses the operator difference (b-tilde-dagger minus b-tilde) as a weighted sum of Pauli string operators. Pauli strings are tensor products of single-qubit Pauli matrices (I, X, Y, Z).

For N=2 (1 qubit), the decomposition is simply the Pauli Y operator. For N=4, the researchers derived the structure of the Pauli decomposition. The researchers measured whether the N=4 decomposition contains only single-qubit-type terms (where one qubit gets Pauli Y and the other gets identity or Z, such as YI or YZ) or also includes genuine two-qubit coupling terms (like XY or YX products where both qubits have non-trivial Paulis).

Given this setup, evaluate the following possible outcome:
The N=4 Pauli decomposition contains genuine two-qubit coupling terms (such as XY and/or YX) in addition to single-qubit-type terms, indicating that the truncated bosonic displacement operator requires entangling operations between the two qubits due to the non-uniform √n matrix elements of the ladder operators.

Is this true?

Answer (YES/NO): YES